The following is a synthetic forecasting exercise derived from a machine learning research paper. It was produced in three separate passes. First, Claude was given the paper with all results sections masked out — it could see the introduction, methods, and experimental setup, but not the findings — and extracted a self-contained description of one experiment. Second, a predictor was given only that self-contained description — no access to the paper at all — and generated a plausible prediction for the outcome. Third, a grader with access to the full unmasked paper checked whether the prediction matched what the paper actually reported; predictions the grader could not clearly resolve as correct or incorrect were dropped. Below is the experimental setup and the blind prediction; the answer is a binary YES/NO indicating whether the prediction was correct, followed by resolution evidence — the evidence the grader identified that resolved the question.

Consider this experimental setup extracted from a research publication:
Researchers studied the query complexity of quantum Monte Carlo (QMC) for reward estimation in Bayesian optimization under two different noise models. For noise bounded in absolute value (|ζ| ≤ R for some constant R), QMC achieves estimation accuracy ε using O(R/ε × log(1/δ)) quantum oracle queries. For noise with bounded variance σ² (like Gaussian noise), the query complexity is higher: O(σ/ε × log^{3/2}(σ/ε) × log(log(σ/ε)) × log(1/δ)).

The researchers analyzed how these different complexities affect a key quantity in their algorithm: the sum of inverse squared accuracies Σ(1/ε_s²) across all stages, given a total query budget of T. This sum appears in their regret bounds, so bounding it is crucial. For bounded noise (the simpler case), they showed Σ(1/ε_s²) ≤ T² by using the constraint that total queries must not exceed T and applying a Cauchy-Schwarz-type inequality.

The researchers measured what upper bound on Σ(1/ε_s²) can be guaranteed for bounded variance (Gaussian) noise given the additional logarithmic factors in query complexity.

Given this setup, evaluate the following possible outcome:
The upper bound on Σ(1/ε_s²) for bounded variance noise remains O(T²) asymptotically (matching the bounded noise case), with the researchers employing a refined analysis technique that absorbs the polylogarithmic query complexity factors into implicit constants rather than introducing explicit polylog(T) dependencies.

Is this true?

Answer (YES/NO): YES